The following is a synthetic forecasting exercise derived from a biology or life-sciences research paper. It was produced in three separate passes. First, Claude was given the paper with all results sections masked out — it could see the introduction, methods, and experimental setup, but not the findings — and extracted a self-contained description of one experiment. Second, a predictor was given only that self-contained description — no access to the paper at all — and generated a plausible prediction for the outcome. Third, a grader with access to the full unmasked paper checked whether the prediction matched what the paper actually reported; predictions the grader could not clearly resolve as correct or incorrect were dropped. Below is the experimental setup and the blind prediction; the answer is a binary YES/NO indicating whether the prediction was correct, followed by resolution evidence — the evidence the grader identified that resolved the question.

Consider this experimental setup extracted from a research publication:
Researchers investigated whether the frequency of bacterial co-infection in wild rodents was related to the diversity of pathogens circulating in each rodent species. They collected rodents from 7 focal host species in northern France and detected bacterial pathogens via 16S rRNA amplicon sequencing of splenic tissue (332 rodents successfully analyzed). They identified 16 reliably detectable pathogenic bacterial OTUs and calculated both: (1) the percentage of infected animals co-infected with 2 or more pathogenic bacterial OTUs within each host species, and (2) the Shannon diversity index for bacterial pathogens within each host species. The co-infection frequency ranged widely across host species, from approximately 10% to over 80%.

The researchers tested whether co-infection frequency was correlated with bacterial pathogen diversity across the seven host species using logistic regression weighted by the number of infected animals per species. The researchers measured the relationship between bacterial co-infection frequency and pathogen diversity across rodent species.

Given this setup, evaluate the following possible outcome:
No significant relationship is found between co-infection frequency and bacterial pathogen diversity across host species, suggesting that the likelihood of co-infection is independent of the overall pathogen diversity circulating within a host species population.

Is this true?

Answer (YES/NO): NO